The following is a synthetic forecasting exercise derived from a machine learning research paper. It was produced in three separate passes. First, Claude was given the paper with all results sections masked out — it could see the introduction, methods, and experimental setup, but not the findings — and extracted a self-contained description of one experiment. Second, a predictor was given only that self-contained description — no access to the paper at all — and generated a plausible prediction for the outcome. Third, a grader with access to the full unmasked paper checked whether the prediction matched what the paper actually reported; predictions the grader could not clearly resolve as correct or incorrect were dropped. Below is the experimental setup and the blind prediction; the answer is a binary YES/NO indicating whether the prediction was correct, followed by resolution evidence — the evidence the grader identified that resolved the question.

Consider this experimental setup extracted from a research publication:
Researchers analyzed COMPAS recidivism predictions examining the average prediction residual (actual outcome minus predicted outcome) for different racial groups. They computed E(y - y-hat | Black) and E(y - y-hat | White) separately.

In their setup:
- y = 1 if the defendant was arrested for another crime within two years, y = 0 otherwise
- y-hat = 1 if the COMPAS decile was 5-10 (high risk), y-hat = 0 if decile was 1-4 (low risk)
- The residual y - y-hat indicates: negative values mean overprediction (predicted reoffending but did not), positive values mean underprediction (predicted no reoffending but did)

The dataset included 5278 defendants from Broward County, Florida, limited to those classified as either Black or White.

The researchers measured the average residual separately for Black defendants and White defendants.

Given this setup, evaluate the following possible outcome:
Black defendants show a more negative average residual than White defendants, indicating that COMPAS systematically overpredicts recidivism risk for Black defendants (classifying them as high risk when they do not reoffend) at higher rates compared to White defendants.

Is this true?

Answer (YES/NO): YES